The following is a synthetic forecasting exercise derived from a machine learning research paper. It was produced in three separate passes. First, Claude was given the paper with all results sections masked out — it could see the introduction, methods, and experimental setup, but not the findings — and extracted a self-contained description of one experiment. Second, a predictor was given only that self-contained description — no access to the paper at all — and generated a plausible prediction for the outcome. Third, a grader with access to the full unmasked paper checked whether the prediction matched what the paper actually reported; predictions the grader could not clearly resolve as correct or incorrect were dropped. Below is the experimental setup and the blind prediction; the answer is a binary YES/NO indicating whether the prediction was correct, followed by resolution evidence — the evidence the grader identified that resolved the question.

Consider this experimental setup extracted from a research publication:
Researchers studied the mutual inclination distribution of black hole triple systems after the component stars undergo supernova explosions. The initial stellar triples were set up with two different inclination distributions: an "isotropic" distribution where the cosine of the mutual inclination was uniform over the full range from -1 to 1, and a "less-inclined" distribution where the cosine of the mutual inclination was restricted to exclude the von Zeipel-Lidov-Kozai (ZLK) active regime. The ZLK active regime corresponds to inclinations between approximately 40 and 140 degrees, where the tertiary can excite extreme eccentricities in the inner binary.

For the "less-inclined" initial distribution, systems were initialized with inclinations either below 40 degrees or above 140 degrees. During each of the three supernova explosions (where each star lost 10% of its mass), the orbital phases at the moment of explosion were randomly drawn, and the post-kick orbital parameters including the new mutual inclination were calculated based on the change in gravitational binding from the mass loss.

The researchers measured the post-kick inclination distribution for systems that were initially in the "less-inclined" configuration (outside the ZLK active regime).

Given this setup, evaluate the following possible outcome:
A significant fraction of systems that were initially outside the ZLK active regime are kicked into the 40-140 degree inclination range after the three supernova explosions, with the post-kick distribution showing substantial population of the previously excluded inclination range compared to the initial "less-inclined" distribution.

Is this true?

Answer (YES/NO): NO